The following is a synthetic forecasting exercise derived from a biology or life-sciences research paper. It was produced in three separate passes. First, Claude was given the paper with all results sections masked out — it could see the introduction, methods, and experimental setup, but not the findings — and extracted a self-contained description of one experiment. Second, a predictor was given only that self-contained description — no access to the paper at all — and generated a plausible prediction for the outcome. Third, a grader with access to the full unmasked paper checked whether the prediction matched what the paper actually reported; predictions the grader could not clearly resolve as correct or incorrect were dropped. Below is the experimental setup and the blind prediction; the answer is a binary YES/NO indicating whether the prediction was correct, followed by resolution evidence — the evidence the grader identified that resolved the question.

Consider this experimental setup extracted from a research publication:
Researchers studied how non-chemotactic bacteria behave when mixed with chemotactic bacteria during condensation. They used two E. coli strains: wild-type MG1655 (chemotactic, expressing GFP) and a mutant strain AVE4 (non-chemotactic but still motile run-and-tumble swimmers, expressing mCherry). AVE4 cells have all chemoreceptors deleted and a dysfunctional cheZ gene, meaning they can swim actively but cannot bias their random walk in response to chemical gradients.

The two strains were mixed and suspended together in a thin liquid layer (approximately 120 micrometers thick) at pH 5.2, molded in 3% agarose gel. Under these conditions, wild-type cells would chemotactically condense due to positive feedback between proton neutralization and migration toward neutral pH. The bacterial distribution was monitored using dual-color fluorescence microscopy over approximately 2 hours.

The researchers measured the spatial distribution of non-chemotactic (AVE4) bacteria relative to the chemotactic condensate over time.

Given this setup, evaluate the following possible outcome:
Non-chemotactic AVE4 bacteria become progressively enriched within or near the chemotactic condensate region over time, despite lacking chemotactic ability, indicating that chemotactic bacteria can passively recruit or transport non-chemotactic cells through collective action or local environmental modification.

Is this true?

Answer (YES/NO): NO